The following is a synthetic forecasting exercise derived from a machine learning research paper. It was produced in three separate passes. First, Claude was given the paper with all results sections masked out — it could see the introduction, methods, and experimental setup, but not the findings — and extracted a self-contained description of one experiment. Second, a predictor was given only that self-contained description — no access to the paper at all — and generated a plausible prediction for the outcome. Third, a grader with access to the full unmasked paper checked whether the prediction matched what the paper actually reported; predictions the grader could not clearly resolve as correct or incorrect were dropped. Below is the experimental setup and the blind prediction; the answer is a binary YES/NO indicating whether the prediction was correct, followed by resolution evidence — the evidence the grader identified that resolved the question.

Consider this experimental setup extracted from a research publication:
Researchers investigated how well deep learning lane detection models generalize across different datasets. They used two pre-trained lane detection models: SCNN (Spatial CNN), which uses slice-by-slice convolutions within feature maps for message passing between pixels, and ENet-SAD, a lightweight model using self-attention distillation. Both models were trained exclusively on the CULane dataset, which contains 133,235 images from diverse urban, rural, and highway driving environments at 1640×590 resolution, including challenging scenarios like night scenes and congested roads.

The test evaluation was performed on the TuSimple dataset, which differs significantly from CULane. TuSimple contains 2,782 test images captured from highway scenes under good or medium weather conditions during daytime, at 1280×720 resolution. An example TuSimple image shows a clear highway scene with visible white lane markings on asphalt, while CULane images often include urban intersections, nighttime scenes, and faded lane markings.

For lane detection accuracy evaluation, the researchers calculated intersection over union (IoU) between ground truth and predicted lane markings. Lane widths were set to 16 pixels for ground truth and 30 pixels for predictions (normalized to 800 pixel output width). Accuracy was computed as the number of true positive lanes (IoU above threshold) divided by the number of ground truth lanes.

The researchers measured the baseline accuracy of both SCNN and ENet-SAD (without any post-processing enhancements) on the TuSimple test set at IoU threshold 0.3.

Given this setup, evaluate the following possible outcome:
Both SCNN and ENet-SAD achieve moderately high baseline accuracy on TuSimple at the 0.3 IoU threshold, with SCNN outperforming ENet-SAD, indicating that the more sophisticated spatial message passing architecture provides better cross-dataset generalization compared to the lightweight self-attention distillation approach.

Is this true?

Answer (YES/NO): NO